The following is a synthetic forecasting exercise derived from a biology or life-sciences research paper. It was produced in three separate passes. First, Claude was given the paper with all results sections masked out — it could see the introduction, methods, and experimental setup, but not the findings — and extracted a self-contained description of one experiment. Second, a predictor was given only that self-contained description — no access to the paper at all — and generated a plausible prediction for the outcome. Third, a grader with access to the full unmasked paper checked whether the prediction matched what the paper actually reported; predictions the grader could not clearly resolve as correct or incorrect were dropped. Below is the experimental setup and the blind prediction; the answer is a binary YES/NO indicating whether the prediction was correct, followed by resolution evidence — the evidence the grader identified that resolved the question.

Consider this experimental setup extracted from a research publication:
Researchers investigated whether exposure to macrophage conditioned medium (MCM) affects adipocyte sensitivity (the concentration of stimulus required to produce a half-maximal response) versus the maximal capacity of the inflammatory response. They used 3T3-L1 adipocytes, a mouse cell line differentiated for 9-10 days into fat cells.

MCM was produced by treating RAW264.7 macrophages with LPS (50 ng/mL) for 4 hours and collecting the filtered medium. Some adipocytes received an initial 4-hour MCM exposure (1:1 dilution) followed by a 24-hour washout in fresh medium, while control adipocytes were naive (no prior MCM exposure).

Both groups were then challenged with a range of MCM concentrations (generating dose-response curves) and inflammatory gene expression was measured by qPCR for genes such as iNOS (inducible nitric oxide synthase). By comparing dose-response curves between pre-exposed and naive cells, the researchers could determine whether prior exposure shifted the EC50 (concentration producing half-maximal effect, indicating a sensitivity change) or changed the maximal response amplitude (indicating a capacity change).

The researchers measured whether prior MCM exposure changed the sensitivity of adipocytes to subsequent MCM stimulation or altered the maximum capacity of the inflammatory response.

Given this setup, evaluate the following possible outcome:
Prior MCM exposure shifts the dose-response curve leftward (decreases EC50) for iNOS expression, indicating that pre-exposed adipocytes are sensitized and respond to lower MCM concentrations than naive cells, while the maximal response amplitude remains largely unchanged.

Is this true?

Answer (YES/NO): NO